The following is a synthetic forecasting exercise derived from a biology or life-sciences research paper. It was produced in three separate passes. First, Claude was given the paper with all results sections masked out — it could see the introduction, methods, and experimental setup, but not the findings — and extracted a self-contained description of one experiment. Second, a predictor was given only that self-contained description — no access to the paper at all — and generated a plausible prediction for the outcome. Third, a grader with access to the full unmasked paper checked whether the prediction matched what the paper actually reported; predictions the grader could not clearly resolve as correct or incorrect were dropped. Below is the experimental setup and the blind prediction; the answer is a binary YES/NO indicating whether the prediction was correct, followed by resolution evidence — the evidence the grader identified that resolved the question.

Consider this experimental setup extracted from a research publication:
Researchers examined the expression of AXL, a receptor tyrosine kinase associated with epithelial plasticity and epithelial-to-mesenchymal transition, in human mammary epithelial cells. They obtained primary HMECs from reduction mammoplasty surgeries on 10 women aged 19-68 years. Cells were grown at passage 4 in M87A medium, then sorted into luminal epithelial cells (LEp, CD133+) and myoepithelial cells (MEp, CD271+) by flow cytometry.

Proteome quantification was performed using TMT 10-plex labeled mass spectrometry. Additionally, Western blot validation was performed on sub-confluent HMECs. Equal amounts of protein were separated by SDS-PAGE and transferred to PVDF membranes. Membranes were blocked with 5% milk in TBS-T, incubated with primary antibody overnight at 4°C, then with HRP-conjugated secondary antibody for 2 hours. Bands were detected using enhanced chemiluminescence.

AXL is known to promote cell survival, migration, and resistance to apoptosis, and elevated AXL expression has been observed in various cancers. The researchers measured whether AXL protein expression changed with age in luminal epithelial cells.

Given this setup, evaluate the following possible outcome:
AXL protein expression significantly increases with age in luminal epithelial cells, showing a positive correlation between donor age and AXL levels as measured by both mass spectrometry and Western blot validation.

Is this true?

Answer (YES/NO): NO